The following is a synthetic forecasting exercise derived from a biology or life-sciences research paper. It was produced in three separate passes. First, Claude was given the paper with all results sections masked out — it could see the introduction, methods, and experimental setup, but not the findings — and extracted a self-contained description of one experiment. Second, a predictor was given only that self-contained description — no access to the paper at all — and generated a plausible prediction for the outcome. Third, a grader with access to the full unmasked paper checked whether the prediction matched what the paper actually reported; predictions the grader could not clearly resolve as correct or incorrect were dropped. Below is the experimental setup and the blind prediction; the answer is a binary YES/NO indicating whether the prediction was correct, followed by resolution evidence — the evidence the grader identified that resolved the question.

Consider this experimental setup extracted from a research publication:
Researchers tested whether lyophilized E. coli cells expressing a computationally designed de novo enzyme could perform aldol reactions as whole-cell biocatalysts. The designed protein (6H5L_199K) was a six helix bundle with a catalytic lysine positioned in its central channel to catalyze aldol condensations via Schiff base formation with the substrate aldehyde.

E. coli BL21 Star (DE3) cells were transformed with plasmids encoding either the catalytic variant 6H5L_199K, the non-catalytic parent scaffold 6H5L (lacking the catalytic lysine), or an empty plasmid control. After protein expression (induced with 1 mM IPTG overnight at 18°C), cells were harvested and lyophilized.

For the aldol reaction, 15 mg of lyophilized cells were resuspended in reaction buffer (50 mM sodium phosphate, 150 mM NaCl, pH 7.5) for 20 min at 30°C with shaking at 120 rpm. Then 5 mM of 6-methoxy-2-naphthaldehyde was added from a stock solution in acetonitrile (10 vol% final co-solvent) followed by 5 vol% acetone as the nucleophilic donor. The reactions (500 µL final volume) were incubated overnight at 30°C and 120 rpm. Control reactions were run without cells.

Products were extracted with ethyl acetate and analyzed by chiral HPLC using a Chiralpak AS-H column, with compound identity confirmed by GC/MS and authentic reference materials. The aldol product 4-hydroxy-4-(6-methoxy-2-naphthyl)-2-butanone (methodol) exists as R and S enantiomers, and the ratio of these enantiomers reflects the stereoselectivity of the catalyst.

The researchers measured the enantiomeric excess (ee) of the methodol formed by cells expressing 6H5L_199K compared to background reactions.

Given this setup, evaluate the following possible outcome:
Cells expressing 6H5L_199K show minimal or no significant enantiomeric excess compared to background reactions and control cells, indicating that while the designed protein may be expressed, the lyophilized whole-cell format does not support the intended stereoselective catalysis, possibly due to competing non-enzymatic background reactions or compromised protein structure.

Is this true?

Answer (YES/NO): YES